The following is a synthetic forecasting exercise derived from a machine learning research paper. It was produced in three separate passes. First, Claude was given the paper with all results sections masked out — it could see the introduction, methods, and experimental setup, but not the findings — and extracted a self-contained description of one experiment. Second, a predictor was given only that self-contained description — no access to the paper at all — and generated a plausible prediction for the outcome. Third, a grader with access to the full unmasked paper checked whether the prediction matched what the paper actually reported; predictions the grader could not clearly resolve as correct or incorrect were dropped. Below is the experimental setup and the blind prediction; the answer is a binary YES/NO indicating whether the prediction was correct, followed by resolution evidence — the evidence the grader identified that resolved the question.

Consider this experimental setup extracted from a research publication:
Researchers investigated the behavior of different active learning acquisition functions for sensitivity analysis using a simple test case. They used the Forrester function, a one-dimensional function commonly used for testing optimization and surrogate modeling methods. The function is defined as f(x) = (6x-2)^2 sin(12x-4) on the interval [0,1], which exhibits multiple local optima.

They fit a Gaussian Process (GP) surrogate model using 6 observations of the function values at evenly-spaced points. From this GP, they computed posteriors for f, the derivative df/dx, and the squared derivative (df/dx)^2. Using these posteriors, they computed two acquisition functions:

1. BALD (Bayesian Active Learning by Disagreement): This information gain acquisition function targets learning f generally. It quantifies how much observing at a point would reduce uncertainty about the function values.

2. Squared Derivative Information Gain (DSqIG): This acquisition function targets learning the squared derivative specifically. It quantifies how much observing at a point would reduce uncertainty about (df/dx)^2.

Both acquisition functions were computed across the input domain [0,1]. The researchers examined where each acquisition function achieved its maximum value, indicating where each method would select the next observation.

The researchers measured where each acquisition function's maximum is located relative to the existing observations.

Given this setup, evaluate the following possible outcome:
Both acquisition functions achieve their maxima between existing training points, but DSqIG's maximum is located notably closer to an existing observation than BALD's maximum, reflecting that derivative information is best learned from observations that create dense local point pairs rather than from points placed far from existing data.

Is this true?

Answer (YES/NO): YES